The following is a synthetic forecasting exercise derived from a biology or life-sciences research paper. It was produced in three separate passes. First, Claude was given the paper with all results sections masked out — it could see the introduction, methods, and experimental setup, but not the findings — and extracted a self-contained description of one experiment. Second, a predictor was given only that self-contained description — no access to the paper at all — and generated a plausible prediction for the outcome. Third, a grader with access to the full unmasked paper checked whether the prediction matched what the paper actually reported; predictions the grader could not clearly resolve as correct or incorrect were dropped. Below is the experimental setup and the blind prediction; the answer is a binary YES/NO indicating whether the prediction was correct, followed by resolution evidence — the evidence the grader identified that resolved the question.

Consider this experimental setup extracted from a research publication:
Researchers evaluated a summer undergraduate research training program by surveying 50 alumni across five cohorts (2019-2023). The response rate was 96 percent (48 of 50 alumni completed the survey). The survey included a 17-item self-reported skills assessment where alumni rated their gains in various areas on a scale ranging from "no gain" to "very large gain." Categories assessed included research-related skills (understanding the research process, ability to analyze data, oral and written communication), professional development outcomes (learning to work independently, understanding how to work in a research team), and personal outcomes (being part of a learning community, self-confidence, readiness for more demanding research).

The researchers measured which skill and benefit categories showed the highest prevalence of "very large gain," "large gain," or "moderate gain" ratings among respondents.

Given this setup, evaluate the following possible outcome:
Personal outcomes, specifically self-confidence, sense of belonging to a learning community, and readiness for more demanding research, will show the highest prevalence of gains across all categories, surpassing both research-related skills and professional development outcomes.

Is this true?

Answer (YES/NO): NO